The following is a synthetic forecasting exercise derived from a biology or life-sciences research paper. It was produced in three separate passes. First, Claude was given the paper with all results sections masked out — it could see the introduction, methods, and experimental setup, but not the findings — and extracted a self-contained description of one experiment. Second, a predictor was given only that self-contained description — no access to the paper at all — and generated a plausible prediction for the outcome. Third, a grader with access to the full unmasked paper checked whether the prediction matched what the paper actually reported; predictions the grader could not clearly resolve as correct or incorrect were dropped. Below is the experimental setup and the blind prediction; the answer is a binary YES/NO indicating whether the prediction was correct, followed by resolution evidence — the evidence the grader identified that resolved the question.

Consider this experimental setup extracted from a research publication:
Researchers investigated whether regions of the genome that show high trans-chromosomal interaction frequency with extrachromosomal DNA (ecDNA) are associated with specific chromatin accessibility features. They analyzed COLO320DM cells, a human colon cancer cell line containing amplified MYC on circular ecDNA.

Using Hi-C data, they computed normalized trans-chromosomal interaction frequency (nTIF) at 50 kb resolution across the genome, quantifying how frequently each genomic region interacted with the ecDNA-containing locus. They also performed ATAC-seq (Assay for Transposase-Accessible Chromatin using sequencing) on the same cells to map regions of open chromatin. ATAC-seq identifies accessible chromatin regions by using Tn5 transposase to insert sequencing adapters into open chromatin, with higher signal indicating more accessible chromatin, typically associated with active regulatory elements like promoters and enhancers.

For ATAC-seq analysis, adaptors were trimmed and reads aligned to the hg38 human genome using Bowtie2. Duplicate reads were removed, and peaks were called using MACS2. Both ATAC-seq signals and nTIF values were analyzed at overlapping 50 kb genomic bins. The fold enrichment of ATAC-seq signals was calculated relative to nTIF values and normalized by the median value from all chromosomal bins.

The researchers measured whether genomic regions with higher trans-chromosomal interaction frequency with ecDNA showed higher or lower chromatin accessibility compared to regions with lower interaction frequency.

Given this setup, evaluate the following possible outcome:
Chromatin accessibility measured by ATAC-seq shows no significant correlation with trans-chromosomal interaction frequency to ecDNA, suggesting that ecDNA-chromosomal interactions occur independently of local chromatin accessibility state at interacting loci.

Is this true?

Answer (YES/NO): NO